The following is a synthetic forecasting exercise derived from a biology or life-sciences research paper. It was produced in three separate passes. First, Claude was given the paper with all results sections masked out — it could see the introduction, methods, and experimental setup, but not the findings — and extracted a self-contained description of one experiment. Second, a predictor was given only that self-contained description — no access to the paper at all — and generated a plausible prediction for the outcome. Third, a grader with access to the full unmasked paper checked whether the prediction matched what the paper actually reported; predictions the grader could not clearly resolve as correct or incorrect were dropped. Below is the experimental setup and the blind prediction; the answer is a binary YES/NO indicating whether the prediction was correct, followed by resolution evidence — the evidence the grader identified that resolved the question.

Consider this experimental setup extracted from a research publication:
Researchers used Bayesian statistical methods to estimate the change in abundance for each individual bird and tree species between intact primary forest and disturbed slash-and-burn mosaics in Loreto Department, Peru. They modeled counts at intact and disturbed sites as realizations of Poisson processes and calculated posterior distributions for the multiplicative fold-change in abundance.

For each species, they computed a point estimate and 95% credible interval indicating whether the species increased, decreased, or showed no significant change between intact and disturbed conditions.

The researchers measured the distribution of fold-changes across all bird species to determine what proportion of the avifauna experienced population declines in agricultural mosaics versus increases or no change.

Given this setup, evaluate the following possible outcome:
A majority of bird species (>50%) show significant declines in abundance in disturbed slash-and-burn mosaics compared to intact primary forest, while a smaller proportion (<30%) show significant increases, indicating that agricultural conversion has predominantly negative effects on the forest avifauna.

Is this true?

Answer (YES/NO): NO